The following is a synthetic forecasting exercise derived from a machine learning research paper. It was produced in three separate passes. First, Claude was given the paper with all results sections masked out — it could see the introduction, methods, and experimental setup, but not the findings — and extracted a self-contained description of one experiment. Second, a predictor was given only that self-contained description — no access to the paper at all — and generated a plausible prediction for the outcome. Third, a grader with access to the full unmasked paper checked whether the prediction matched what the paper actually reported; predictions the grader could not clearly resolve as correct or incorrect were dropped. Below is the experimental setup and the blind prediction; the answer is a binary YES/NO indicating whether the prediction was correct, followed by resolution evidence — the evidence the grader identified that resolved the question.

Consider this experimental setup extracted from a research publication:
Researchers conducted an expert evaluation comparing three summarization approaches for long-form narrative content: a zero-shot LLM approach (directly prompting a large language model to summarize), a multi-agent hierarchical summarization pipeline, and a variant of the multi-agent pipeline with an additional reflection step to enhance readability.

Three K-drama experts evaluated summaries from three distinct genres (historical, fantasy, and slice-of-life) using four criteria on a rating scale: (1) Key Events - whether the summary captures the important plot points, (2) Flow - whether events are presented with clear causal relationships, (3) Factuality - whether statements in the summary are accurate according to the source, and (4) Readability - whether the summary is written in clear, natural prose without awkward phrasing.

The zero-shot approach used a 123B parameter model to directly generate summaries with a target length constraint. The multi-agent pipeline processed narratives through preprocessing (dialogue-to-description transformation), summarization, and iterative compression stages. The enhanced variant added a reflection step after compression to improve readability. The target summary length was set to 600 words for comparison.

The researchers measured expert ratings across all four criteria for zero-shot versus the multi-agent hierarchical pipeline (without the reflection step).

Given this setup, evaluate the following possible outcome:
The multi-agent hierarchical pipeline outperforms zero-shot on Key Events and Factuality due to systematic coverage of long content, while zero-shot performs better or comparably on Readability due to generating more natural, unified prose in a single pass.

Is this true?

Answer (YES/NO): YES